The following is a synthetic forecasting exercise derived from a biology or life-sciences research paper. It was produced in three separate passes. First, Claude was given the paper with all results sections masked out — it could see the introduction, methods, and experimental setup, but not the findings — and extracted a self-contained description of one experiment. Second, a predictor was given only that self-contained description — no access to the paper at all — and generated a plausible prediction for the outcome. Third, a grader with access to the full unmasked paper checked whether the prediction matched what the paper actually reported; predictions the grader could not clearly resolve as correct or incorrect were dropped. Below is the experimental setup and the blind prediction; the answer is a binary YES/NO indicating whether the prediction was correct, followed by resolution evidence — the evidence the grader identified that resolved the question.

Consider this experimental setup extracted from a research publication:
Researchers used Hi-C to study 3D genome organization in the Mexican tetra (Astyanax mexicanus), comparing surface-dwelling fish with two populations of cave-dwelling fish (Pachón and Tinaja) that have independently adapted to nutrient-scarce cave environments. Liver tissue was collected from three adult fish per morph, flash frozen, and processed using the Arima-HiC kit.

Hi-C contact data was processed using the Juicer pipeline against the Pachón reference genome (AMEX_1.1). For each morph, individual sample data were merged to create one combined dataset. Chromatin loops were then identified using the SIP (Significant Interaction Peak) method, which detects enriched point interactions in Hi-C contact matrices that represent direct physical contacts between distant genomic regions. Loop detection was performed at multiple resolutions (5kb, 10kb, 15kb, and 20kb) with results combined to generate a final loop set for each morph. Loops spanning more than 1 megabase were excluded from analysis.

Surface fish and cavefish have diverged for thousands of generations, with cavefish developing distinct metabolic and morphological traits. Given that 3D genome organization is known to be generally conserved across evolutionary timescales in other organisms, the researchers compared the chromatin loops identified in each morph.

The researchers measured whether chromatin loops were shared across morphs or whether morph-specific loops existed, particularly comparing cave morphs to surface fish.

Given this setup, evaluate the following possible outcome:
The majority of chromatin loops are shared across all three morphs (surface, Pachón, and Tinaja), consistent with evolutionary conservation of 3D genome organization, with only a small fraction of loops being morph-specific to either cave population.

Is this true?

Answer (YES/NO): YES